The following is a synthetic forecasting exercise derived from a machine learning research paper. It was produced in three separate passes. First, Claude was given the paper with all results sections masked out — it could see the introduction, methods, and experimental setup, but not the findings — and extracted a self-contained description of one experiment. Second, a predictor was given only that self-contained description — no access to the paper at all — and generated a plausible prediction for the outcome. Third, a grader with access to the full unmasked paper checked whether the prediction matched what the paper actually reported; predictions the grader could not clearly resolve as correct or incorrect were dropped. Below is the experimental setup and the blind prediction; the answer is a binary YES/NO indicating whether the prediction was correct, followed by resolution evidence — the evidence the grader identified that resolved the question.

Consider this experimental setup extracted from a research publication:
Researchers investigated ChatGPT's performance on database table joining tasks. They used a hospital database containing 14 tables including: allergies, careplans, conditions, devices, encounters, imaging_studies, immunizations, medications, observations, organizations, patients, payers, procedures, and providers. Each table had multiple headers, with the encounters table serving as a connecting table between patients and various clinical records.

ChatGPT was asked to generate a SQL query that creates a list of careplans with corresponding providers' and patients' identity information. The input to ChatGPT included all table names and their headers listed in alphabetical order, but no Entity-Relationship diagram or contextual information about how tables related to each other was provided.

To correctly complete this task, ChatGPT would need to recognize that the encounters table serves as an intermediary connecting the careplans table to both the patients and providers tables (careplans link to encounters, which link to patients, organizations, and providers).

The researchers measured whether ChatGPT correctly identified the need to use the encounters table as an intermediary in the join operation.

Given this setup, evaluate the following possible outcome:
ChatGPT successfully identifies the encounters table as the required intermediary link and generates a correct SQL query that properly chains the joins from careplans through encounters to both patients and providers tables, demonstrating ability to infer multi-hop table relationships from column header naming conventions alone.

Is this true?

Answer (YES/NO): NO